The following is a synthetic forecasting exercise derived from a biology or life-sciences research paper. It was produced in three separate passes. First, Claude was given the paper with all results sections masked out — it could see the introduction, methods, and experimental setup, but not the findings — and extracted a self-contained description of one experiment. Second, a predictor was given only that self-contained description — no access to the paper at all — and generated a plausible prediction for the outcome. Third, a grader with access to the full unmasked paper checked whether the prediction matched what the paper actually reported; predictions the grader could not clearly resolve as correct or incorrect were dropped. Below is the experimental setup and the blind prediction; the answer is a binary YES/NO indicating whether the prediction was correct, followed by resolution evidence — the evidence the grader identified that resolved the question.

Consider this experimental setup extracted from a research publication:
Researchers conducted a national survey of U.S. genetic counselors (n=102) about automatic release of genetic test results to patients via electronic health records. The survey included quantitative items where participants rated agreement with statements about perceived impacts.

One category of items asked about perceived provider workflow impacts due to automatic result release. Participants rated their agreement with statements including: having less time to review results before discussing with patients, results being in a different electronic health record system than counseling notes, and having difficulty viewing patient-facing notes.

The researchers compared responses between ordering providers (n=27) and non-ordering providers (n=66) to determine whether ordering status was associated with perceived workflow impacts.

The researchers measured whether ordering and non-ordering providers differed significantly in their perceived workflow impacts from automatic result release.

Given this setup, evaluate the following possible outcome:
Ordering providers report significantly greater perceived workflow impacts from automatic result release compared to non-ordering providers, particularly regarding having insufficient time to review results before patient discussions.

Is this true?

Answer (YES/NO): NO